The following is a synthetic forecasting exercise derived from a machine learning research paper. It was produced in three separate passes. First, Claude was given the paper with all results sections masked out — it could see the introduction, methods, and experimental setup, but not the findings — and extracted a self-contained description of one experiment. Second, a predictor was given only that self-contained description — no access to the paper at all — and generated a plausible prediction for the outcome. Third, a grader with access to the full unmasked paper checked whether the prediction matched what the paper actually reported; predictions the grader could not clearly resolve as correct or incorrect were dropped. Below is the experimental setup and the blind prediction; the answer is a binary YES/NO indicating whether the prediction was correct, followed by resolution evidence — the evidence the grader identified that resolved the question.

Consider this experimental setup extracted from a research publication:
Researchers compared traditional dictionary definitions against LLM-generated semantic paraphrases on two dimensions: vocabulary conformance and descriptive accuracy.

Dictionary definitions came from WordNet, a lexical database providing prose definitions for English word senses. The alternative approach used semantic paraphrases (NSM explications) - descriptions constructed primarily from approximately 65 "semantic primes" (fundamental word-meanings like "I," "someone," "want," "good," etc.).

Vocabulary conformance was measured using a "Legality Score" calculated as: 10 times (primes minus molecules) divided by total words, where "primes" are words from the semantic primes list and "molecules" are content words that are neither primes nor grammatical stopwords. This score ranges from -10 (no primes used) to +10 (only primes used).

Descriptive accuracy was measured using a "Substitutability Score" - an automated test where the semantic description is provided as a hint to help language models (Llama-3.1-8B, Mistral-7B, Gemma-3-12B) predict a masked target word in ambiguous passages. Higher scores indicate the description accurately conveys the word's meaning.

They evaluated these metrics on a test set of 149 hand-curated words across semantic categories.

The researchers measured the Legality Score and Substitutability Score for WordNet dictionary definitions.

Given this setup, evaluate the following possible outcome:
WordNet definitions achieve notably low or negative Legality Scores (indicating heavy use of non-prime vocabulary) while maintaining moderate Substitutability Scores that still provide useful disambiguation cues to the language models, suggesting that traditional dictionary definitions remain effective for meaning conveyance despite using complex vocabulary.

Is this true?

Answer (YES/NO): NO